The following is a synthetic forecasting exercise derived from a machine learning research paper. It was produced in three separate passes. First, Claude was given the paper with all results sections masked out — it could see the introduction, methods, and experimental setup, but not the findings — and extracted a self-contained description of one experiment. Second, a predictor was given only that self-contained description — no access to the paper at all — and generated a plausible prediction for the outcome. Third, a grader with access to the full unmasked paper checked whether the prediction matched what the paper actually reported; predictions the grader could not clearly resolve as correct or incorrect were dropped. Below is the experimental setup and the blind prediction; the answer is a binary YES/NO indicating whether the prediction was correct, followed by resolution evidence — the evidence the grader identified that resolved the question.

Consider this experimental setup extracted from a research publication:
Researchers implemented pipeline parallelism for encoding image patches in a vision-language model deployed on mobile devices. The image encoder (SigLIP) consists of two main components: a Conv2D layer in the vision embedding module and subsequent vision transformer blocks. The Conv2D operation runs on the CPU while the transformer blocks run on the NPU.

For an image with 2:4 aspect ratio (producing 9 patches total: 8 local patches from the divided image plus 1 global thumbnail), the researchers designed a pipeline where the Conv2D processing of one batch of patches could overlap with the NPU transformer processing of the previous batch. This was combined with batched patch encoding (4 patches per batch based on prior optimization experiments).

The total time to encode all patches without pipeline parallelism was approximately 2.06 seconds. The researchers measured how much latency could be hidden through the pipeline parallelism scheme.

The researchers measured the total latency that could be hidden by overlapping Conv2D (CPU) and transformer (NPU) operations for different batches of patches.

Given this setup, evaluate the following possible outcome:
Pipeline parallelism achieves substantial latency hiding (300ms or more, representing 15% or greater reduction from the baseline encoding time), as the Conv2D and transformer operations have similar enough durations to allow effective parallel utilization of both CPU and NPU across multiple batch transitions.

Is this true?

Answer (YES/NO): NO